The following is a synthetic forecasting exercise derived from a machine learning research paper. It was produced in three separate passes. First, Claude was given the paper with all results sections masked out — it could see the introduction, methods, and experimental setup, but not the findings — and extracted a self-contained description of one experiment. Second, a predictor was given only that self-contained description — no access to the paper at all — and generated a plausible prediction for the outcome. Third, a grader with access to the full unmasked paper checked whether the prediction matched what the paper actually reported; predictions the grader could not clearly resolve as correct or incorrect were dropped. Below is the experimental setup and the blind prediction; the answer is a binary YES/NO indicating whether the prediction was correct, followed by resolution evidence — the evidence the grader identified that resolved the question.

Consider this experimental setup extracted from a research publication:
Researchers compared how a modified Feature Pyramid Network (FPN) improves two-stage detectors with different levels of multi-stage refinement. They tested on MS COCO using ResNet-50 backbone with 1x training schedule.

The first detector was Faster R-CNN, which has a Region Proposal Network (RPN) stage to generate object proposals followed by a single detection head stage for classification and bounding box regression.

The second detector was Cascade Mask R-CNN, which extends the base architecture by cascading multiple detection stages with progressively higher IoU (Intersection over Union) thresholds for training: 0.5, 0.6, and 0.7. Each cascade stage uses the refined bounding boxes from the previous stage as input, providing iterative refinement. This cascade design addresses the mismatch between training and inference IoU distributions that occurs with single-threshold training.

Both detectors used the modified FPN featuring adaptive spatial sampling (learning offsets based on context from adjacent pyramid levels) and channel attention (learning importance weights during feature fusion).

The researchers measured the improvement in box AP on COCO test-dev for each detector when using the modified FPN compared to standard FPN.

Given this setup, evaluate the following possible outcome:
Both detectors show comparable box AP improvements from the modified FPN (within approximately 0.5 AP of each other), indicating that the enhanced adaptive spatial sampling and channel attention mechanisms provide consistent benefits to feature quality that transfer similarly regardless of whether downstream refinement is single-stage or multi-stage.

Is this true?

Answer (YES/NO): NO